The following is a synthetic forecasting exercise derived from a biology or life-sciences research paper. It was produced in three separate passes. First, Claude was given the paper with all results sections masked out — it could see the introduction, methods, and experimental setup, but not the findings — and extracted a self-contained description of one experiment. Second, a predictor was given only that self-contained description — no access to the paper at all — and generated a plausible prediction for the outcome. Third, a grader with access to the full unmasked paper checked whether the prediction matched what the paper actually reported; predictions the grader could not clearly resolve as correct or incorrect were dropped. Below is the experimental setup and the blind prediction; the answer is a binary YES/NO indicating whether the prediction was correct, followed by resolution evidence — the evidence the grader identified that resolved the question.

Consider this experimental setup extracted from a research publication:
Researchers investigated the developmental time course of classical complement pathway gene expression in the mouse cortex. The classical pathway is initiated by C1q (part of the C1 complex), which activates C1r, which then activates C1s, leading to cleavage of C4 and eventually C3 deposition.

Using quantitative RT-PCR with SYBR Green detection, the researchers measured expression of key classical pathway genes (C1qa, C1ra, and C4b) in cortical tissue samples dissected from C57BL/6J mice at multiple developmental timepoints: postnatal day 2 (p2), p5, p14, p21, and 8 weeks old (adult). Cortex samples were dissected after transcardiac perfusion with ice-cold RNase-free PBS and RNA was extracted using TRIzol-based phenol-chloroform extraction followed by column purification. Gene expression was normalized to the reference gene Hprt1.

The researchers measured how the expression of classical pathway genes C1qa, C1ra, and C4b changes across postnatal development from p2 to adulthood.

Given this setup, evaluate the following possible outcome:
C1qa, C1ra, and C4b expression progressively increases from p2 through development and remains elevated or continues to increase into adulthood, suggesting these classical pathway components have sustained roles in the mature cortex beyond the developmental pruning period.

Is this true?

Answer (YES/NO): YES